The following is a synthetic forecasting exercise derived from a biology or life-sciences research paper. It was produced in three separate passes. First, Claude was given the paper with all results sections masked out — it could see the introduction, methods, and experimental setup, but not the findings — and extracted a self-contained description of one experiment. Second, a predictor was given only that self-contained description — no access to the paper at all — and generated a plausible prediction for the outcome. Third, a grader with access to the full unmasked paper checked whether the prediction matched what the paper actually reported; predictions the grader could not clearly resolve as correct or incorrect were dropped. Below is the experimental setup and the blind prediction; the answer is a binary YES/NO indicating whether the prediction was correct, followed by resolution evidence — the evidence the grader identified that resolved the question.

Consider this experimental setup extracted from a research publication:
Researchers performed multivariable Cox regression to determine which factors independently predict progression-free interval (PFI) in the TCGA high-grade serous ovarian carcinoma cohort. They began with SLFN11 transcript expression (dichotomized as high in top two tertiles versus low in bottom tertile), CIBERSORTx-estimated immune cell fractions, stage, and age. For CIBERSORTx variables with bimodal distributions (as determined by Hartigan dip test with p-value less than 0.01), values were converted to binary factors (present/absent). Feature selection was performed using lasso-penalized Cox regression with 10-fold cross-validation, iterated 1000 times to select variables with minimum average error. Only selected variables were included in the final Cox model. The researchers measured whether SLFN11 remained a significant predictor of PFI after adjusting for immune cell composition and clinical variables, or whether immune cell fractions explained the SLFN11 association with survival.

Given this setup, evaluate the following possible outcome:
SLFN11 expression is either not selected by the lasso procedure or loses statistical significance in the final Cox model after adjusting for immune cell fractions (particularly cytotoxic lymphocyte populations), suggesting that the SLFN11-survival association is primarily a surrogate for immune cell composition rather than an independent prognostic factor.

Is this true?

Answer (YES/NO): NO